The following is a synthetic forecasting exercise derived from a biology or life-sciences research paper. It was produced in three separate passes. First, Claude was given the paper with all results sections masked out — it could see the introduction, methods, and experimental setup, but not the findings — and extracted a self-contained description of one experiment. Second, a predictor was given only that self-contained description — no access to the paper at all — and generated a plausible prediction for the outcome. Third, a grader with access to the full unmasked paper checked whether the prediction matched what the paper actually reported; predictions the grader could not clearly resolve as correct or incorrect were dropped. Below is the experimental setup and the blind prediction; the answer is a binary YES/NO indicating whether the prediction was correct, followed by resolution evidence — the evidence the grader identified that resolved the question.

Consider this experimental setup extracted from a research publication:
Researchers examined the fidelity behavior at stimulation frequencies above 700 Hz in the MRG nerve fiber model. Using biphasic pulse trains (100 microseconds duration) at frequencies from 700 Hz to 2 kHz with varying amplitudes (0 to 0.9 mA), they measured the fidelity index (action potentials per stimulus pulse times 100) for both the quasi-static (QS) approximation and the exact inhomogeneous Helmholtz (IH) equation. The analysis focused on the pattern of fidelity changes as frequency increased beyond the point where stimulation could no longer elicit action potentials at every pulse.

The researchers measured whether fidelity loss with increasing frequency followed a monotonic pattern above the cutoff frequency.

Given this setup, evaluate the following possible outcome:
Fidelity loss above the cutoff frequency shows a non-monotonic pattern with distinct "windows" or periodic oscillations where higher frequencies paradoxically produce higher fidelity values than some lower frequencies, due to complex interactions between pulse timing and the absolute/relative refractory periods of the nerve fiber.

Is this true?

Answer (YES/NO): YES